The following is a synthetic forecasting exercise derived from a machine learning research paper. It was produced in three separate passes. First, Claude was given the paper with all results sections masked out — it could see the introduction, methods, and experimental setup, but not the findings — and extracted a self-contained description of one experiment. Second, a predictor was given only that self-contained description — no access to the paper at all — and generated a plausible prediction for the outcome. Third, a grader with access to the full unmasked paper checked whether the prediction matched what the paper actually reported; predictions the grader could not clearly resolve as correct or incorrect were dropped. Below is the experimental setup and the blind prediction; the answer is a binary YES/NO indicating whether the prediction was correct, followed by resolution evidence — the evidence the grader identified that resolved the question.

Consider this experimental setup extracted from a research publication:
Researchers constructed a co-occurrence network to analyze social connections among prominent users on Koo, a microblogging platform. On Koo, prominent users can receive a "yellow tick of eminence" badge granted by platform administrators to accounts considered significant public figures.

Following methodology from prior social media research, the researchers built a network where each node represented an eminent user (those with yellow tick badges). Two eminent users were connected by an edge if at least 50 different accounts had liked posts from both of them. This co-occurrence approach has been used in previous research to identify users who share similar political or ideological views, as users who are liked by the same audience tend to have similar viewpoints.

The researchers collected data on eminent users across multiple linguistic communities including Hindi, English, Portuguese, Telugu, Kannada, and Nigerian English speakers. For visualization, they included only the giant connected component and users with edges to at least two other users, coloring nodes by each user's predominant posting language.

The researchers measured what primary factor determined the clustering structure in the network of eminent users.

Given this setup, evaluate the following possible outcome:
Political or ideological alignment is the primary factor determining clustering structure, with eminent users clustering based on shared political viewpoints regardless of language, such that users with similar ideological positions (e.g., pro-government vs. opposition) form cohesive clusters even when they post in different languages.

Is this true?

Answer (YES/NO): NO